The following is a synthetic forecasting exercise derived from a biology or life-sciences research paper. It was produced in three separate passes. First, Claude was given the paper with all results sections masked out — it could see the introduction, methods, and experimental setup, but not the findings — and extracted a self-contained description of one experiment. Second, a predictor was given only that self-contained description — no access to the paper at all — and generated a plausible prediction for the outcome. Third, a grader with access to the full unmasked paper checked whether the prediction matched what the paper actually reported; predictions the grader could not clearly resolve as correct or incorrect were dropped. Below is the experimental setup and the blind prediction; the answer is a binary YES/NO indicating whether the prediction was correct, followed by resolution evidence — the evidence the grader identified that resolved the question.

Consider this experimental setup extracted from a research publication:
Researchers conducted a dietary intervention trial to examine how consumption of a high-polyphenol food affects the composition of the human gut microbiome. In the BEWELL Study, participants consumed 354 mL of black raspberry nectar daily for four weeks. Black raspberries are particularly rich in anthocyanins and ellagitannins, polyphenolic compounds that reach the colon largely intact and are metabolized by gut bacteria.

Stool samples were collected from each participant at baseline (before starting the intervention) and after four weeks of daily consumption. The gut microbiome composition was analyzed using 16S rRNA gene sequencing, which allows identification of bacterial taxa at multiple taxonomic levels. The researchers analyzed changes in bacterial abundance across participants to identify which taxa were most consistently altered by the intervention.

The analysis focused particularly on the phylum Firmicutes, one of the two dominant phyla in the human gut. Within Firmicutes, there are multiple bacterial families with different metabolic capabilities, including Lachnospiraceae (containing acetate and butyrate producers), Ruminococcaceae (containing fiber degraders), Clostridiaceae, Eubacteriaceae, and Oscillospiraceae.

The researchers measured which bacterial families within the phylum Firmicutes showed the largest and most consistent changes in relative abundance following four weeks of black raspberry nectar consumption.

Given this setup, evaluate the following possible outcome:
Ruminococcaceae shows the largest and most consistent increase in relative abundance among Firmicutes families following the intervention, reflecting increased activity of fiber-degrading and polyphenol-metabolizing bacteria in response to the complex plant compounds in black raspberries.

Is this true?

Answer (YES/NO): NO